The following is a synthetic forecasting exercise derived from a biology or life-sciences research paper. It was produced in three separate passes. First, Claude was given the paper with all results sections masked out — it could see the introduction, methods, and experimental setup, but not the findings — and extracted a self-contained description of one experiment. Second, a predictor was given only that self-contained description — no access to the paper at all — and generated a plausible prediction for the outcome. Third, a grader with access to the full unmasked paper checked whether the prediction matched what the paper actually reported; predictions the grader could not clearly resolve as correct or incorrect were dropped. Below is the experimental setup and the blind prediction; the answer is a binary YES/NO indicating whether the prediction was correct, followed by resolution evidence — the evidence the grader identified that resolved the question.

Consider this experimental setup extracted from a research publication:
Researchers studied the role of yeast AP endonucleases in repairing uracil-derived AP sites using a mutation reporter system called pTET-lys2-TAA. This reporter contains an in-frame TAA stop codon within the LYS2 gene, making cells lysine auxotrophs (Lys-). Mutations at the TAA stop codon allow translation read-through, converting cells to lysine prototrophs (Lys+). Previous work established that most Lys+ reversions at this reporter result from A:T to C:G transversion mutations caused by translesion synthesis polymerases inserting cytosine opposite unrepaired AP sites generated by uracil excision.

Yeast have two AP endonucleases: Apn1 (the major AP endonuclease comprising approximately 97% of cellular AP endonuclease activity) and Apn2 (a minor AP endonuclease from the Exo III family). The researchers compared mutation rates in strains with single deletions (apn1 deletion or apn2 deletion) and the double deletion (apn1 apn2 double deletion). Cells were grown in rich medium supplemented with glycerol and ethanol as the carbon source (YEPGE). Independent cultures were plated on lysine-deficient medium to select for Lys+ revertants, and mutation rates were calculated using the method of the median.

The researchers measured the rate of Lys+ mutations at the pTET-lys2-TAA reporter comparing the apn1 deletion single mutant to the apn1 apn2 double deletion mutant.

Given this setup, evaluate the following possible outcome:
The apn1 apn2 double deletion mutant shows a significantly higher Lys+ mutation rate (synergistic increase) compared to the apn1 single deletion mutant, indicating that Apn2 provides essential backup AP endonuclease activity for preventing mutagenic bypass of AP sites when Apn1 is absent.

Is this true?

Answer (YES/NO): NO